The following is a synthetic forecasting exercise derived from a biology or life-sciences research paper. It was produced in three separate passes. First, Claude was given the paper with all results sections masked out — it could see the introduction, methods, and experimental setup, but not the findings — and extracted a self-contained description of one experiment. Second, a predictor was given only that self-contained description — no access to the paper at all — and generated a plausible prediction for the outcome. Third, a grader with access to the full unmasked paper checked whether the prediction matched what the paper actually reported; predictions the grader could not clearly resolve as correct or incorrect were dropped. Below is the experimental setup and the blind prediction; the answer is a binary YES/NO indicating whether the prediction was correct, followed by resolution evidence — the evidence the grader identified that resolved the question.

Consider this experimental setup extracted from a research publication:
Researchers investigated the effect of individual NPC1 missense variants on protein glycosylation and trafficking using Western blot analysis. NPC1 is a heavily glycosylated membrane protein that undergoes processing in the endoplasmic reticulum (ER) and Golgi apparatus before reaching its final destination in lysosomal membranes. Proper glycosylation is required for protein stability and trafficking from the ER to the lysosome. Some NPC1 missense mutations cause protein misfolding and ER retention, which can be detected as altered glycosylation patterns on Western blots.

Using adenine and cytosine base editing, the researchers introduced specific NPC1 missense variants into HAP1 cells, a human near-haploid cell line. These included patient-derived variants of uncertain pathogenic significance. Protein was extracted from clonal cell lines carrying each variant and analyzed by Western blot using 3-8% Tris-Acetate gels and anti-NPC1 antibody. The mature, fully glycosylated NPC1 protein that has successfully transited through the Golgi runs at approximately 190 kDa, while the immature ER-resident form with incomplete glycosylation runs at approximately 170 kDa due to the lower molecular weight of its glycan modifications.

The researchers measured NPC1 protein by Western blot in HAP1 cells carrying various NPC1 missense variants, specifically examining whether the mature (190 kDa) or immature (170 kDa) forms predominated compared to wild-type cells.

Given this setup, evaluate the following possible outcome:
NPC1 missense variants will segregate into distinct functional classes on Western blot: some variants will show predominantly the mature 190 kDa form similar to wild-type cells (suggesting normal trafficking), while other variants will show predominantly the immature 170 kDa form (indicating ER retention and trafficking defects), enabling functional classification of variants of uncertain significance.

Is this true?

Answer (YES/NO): YES